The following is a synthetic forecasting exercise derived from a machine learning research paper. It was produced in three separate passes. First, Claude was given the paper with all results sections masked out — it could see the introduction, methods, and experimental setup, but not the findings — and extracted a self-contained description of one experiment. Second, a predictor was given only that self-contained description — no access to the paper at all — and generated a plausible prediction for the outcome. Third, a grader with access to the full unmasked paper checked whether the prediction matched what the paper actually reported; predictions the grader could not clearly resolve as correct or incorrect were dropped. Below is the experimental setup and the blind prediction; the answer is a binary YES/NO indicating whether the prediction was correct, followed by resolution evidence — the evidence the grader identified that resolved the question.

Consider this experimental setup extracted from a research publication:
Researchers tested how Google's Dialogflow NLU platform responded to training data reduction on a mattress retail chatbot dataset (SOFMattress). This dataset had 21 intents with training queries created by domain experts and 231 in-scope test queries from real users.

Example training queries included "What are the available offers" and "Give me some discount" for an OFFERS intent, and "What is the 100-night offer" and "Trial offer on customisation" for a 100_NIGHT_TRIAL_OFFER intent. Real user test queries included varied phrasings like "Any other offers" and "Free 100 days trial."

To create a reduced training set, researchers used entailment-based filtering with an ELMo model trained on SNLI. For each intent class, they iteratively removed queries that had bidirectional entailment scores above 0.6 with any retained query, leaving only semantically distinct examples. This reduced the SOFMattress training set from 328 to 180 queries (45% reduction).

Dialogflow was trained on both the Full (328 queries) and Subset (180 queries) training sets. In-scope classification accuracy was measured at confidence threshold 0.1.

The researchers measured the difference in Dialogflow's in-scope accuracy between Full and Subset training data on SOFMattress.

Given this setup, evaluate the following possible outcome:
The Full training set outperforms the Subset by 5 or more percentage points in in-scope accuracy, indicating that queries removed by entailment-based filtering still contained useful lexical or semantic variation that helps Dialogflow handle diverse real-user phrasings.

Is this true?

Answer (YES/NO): YES